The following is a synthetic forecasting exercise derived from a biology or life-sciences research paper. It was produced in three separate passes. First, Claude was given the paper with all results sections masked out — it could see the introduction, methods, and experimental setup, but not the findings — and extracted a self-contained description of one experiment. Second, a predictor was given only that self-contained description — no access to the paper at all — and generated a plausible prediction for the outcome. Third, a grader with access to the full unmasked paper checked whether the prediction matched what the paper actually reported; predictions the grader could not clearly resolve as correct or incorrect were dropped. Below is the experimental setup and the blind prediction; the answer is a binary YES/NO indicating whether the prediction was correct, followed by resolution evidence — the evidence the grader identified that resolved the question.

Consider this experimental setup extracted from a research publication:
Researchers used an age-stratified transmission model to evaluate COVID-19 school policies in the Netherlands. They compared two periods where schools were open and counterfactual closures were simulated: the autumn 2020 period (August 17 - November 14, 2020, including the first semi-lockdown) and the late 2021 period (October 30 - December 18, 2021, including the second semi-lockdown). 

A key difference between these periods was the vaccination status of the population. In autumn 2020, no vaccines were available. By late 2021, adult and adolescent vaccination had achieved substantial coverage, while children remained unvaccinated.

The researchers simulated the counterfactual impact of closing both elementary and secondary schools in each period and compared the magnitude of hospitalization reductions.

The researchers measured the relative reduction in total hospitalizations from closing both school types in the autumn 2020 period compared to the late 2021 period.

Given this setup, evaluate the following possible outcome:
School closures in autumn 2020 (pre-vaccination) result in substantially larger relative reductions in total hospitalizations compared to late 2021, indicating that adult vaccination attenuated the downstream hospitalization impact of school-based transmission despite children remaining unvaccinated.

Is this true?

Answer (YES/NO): YES